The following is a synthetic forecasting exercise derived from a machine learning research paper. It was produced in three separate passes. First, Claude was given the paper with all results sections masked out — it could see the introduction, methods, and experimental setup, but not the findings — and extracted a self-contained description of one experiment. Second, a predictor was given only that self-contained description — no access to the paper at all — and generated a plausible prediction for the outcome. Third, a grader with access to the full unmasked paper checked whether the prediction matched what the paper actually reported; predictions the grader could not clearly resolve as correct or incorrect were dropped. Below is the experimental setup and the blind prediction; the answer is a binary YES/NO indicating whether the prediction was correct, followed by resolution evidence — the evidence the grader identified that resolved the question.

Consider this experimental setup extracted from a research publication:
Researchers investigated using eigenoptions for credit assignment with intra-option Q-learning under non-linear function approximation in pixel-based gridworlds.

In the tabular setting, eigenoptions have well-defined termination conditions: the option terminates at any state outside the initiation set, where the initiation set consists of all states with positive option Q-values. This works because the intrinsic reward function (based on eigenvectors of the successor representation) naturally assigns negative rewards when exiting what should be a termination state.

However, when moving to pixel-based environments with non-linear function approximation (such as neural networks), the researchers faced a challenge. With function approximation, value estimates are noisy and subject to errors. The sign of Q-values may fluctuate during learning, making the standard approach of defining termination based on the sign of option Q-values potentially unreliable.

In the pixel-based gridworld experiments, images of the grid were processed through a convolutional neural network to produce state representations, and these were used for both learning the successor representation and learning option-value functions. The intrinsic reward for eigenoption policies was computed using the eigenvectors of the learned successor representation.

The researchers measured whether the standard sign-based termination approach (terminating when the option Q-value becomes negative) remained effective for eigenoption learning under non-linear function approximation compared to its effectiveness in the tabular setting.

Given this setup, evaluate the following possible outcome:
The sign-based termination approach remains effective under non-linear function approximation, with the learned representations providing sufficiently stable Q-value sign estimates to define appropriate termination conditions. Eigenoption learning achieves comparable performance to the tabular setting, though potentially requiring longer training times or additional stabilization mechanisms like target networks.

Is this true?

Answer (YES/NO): NO